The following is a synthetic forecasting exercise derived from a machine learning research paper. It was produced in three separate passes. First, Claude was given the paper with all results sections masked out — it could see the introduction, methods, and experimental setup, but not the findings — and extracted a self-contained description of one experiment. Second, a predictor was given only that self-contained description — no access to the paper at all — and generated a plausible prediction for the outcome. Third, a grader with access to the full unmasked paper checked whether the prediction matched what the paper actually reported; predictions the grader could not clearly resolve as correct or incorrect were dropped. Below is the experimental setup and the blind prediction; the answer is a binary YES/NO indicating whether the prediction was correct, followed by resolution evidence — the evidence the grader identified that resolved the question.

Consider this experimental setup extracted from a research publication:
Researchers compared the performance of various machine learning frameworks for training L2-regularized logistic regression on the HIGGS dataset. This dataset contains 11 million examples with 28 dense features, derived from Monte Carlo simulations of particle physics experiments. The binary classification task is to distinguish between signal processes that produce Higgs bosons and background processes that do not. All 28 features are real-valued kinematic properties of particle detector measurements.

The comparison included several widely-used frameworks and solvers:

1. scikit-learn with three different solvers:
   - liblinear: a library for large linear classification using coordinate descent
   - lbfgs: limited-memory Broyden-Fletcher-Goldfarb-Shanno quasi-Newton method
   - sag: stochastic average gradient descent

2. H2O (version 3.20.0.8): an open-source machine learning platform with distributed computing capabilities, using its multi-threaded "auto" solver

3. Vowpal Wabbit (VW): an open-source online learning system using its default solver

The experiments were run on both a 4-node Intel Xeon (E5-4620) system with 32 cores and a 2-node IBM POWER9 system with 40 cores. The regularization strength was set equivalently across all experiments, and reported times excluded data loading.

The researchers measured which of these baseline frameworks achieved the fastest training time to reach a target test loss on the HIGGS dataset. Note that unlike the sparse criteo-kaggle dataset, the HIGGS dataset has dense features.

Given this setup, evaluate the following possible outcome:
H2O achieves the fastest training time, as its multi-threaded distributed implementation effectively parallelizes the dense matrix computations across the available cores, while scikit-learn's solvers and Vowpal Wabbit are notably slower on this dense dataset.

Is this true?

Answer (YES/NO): YES